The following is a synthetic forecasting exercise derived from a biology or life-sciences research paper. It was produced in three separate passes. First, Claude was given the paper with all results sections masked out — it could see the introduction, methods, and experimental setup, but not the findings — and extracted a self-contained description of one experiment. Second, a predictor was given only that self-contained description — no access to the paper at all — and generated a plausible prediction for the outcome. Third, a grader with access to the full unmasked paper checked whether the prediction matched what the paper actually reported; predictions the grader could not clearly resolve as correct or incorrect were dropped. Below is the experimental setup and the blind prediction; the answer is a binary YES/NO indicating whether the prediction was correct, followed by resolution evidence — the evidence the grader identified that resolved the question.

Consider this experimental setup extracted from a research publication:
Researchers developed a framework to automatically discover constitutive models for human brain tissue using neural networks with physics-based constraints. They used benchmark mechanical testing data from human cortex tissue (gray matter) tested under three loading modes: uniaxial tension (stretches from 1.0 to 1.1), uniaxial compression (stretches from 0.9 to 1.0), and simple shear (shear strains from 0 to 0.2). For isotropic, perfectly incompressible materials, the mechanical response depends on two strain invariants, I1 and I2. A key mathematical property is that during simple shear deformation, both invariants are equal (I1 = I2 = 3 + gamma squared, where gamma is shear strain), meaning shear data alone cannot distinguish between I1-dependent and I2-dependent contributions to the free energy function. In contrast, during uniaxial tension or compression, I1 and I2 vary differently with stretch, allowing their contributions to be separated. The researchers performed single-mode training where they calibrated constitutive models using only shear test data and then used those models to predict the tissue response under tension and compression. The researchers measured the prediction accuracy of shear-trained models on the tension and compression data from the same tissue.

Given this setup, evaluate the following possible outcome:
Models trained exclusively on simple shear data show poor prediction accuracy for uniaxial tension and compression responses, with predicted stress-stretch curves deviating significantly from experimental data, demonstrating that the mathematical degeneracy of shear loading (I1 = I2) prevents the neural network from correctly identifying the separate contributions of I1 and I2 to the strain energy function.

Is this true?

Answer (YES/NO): NO